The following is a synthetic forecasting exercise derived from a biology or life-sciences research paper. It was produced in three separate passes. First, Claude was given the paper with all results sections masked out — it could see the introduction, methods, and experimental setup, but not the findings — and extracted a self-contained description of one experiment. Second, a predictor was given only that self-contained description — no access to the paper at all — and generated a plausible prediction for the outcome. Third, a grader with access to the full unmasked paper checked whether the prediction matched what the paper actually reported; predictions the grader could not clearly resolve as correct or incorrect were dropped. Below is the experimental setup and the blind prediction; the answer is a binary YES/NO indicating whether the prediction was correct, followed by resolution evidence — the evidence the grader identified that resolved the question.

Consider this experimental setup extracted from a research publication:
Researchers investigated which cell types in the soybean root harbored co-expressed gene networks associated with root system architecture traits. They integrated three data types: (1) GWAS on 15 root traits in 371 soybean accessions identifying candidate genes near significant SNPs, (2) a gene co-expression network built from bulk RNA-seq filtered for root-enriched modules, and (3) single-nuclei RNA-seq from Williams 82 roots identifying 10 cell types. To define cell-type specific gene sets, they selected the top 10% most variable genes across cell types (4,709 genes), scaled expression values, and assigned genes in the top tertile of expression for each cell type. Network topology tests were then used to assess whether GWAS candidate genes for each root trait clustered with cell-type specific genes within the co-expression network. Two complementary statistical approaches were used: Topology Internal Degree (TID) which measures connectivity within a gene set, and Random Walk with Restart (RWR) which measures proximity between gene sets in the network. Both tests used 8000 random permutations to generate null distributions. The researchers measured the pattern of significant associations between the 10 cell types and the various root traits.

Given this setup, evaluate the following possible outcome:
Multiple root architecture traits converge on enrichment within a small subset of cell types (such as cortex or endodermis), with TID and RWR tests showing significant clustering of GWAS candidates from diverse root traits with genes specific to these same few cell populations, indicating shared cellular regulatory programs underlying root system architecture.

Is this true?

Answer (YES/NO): NO